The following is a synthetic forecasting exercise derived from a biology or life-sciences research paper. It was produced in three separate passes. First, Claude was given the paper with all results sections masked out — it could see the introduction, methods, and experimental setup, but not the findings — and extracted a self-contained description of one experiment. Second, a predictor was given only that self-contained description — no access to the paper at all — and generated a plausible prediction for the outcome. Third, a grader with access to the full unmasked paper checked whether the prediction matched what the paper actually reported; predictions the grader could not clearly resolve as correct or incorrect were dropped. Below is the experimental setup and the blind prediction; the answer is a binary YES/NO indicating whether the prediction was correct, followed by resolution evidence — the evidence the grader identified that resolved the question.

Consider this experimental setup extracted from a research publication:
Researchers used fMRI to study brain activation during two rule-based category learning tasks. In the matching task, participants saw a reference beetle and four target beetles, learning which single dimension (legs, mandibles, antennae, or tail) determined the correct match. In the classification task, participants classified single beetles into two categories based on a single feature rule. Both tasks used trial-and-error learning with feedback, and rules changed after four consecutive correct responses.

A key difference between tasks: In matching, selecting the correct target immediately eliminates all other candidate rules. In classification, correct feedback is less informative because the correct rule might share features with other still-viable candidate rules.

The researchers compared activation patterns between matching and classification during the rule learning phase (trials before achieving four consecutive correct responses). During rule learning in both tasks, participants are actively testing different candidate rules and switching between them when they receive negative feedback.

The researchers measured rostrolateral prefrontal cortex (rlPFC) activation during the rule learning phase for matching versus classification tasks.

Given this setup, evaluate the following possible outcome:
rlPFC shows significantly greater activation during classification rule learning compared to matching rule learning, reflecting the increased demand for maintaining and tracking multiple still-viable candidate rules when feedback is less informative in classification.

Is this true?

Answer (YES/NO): YES